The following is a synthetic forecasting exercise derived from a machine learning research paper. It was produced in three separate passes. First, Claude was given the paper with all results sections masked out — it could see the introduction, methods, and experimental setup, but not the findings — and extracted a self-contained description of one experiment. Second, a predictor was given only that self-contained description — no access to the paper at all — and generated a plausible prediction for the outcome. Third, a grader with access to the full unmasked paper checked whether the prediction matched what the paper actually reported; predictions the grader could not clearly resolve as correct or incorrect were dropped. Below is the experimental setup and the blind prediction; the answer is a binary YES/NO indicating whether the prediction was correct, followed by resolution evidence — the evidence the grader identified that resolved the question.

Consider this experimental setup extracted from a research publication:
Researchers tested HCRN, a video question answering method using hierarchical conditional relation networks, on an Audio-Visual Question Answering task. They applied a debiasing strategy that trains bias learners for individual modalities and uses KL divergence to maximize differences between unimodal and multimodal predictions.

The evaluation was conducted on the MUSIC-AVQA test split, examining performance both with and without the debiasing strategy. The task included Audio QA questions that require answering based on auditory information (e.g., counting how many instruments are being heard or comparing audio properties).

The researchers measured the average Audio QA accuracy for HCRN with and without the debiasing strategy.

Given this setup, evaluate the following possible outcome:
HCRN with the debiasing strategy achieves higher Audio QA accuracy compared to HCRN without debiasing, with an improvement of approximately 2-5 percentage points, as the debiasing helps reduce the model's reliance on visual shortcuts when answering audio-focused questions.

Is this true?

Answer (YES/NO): NO